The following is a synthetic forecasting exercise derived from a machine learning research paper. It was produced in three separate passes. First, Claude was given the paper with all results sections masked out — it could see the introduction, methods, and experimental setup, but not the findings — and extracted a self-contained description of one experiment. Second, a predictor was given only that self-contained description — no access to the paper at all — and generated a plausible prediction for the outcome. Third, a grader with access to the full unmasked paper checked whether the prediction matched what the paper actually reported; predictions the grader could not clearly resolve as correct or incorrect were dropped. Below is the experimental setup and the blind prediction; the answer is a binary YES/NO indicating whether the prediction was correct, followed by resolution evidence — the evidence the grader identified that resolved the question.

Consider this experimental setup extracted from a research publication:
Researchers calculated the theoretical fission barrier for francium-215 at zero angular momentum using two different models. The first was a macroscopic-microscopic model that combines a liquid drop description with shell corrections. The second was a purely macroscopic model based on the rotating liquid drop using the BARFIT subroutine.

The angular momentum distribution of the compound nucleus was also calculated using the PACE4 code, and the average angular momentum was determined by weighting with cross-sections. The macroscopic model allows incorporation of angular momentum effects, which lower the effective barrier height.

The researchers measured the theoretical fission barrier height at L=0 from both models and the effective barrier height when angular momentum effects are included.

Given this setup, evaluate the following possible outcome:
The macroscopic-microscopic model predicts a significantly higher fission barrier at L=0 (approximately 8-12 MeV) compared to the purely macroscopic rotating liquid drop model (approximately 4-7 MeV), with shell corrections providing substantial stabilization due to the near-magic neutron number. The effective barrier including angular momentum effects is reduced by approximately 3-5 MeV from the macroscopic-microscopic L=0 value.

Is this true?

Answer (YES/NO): NO